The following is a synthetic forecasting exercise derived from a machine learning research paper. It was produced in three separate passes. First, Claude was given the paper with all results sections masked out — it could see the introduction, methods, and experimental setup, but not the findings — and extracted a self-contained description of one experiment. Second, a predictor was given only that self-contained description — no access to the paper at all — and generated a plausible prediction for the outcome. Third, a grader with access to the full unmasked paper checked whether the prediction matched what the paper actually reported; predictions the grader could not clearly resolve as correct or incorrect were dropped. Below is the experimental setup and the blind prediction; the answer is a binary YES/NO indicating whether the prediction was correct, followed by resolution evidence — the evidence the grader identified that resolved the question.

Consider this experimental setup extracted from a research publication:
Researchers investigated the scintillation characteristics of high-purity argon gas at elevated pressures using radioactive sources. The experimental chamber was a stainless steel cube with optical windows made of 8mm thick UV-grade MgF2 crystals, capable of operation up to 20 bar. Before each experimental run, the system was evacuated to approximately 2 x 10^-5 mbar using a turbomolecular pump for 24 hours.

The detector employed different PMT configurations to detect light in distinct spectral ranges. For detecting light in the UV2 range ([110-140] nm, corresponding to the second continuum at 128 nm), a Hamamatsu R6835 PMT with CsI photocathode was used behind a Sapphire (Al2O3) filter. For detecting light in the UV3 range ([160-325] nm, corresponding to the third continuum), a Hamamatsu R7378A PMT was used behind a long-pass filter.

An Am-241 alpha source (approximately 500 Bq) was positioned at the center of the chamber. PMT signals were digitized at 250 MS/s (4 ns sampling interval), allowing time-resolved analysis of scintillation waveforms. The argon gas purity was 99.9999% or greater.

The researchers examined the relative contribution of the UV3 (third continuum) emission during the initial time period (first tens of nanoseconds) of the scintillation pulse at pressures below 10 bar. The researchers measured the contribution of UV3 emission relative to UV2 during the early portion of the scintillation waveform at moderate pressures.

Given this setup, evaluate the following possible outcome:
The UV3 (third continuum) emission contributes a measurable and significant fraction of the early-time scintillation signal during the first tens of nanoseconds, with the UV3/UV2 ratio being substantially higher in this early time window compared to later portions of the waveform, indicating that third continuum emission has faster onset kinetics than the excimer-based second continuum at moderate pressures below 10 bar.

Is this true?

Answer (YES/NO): YES